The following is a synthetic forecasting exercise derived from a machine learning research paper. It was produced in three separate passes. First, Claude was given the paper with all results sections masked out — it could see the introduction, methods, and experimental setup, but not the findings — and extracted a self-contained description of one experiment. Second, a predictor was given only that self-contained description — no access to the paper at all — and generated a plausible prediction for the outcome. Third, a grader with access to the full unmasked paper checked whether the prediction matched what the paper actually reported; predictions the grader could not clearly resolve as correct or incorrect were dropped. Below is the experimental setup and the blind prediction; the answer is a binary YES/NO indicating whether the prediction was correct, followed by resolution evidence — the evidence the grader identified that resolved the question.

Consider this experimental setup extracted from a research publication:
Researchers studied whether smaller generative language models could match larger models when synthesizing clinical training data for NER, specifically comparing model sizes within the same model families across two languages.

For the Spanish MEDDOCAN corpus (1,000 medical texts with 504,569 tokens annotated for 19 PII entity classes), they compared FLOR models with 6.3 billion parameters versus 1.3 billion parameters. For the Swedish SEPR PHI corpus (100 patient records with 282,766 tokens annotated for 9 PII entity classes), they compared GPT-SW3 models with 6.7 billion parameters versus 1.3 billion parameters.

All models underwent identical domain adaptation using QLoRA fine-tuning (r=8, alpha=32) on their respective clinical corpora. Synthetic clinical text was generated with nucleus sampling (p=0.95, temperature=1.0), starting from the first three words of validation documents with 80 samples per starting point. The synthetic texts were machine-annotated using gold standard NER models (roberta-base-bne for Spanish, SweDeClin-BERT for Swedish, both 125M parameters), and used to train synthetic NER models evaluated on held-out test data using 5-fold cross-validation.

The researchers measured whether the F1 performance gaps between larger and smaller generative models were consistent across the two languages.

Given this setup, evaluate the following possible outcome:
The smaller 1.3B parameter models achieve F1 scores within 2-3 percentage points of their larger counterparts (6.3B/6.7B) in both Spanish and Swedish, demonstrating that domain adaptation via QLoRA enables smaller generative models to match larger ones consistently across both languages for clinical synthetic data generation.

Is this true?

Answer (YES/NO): YES